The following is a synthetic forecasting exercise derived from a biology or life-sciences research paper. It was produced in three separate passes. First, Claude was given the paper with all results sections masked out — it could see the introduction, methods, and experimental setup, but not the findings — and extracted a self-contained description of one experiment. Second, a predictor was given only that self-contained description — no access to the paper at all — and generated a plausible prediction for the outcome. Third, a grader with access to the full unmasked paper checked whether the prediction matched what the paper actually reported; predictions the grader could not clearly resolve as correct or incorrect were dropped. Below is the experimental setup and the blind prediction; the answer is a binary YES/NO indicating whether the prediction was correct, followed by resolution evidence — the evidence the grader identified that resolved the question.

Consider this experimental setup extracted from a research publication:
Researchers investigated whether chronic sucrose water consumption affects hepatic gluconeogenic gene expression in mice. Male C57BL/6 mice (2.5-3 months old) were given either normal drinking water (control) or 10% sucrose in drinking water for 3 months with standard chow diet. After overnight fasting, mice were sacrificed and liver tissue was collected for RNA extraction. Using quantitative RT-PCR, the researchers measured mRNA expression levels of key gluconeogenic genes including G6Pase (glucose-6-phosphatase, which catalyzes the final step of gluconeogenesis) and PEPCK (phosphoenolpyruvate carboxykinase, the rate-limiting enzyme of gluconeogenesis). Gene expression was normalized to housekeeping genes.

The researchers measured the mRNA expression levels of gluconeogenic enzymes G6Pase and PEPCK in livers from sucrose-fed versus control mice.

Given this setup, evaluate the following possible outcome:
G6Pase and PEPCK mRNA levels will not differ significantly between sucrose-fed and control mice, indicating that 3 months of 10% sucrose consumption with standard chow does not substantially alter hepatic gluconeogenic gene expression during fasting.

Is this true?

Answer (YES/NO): YES